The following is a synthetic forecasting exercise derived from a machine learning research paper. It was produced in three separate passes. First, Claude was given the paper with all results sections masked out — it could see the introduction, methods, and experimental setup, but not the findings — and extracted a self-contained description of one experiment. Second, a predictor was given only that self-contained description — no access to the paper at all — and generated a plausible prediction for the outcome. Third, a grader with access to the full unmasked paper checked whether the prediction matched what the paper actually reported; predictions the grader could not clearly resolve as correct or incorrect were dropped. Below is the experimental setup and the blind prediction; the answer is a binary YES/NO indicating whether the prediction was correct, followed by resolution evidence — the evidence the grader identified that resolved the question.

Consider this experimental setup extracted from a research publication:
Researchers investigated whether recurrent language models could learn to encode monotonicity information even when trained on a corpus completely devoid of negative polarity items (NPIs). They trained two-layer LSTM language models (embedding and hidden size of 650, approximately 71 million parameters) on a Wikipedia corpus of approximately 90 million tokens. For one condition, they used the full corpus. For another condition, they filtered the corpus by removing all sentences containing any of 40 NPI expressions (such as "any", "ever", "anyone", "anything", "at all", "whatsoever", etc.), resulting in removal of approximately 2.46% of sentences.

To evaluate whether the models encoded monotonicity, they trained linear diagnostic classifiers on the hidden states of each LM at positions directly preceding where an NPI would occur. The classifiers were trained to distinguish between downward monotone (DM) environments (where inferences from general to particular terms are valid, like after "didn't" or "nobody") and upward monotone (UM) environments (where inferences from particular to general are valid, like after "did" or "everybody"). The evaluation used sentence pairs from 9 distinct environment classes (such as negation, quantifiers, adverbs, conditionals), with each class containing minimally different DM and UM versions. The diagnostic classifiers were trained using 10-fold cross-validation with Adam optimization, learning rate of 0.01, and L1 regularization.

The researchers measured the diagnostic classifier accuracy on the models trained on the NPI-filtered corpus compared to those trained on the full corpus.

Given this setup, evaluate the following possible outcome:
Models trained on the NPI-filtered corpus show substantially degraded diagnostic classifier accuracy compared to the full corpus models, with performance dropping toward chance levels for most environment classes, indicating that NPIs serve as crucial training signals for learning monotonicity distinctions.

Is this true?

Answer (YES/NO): NO